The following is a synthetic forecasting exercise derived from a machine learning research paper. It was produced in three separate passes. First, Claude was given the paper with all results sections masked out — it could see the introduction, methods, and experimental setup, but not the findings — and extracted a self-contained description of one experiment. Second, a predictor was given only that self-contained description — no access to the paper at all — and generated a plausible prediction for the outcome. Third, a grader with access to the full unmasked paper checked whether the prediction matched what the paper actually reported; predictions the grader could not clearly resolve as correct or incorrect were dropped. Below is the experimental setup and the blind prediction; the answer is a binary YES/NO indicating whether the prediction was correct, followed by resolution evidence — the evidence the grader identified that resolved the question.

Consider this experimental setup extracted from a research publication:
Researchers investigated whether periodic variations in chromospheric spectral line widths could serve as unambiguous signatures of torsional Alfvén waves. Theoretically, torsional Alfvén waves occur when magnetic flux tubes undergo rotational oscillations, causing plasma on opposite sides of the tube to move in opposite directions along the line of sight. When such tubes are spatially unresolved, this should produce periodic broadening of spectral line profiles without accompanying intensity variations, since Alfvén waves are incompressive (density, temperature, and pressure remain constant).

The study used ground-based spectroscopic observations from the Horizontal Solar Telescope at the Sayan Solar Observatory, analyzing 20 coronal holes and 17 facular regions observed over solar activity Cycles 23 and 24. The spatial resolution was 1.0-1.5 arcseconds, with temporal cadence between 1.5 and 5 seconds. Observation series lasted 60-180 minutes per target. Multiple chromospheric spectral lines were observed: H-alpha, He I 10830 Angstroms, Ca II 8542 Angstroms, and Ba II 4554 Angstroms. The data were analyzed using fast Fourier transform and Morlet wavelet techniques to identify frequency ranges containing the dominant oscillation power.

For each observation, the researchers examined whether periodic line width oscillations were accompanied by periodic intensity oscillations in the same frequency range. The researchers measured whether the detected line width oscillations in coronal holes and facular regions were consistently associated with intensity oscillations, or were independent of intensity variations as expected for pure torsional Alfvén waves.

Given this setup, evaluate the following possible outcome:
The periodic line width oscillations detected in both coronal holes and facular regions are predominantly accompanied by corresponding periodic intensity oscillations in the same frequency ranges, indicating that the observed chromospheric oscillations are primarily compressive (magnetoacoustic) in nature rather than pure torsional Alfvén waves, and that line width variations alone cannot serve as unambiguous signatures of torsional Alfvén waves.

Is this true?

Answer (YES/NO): YES